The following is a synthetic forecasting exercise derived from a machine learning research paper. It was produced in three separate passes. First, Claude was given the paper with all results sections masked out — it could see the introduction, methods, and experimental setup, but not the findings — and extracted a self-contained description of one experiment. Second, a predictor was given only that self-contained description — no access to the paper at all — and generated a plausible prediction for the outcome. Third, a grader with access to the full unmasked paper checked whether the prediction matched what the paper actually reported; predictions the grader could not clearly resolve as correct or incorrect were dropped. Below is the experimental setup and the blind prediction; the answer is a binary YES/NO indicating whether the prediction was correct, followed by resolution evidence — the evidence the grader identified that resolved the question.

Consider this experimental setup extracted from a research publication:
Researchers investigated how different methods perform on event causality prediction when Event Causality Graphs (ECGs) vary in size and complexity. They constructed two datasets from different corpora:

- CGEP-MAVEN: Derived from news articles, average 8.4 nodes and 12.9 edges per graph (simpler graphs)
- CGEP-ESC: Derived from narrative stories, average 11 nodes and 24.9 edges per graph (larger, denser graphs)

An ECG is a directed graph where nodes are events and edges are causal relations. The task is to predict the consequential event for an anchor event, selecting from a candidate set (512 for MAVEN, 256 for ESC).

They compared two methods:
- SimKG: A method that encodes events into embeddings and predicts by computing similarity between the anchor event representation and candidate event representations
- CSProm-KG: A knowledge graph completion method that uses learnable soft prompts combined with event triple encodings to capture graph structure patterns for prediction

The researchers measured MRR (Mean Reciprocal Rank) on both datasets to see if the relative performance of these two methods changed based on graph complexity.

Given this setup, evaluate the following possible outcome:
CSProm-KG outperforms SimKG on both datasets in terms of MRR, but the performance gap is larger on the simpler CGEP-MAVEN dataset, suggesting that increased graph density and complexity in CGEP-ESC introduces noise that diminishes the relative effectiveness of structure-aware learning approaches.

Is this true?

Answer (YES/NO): NO